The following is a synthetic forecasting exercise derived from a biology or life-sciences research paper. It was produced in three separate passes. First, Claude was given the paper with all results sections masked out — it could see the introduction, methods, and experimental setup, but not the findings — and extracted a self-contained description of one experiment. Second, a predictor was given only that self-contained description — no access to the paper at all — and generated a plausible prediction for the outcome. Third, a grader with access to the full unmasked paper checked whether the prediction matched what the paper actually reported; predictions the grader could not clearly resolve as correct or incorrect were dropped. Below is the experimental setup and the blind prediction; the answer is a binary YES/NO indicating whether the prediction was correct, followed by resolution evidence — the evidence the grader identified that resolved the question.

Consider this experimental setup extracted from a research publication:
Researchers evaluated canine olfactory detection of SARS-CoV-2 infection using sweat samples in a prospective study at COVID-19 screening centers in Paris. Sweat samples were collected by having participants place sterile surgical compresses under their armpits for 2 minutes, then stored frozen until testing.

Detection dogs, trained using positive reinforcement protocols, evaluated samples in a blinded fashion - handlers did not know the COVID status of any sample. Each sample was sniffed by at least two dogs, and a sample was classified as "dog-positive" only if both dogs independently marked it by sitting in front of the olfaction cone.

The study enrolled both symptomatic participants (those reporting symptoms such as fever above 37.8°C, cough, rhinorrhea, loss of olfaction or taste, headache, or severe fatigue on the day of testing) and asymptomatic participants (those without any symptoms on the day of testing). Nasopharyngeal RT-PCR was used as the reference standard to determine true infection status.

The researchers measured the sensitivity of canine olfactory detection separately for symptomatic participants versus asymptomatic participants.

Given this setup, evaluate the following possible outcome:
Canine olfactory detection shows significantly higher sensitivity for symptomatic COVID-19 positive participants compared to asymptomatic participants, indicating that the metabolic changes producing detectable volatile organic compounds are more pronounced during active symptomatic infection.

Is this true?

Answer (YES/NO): NO